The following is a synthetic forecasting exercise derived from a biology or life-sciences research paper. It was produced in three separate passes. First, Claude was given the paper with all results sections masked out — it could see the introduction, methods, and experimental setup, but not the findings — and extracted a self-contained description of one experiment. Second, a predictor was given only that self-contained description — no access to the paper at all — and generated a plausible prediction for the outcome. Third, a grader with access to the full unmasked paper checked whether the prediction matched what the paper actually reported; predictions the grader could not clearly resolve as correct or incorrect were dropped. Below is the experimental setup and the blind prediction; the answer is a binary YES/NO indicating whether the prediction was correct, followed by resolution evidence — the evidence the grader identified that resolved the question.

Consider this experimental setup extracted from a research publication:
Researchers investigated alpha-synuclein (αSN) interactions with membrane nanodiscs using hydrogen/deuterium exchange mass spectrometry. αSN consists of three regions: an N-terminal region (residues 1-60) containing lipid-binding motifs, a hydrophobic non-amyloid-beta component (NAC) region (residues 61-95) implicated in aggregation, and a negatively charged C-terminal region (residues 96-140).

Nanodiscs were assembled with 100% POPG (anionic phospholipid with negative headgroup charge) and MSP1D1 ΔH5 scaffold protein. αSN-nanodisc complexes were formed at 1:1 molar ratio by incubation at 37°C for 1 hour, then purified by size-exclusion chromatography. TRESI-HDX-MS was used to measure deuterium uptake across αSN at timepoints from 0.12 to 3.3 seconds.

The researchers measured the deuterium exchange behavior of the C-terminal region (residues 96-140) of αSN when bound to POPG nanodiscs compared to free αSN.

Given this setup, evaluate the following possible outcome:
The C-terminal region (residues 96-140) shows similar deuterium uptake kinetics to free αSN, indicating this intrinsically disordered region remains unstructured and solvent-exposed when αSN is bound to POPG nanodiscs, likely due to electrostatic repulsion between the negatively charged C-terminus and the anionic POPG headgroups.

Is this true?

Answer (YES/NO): YES